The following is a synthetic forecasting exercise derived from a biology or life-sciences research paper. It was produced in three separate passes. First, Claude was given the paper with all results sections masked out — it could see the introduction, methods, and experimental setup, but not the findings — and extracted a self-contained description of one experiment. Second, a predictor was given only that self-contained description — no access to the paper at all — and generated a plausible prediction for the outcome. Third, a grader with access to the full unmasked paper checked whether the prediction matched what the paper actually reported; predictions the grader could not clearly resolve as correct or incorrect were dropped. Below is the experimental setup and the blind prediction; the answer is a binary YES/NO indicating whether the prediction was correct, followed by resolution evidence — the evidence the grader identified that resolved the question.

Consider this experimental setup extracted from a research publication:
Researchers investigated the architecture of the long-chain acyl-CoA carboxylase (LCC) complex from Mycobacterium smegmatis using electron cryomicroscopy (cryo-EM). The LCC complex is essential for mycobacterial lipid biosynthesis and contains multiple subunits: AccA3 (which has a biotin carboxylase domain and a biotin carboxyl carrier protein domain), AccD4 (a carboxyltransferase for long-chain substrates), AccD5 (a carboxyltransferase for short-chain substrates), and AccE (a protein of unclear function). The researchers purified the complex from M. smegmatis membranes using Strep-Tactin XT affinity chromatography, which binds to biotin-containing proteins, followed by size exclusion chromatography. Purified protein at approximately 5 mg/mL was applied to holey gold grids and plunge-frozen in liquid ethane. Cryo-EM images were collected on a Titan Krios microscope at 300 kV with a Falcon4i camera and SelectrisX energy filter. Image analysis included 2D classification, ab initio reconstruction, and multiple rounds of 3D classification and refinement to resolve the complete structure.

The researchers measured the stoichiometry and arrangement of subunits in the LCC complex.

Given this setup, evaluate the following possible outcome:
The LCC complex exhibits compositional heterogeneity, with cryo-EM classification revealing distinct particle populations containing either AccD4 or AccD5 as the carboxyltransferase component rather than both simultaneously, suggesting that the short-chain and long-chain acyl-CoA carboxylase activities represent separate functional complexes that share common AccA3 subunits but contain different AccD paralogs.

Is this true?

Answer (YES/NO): NO